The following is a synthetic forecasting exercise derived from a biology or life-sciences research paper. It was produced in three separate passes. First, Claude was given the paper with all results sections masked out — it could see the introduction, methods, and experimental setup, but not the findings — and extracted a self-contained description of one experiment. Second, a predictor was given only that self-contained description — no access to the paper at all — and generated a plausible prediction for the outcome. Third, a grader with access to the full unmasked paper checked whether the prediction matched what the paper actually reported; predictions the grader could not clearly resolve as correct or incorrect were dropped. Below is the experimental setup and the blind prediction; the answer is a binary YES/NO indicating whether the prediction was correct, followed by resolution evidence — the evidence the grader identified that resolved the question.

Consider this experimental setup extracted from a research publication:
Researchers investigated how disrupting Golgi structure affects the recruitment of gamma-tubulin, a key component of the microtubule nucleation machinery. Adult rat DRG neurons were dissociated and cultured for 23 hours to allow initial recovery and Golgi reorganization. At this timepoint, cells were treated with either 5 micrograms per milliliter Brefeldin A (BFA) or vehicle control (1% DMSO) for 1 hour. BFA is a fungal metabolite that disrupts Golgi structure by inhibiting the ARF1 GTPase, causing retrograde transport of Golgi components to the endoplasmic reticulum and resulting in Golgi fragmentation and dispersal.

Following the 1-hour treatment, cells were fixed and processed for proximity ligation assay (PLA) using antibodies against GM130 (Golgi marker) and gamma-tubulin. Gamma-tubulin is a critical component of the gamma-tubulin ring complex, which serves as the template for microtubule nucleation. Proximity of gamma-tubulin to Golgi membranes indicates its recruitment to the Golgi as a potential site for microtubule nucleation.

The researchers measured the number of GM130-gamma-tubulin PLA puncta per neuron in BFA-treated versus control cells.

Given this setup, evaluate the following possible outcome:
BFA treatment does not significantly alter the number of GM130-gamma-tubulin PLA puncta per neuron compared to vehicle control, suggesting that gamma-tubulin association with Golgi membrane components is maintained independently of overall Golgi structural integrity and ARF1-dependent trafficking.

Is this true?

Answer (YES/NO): NO